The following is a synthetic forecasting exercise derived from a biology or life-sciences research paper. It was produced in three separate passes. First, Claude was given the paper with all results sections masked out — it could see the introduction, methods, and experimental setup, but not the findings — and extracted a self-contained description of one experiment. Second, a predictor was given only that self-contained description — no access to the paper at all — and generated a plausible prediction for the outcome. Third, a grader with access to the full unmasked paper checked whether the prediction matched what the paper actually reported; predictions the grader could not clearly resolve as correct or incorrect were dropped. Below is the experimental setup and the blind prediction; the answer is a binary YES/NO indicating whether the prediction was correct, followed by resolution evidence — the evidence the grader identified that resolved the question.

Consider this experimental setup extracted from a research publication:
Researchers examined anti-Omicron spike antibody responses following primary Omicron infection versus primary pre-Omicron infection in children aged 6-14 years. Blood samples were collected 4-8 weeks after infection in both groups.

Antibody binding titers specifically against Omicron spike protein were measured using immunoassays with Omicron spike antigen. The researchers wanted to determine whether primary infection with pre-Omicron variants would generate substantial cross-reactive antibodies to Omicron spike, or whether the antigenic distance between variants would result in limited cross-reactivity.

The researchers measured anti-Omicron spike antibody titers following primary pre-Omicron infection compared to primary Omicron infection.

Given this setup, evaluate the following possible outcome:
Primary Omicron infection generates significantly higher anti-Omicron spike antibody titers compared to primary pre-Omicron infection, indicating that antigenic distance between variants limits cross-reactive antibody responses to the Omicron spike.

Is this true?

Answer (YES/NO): NO